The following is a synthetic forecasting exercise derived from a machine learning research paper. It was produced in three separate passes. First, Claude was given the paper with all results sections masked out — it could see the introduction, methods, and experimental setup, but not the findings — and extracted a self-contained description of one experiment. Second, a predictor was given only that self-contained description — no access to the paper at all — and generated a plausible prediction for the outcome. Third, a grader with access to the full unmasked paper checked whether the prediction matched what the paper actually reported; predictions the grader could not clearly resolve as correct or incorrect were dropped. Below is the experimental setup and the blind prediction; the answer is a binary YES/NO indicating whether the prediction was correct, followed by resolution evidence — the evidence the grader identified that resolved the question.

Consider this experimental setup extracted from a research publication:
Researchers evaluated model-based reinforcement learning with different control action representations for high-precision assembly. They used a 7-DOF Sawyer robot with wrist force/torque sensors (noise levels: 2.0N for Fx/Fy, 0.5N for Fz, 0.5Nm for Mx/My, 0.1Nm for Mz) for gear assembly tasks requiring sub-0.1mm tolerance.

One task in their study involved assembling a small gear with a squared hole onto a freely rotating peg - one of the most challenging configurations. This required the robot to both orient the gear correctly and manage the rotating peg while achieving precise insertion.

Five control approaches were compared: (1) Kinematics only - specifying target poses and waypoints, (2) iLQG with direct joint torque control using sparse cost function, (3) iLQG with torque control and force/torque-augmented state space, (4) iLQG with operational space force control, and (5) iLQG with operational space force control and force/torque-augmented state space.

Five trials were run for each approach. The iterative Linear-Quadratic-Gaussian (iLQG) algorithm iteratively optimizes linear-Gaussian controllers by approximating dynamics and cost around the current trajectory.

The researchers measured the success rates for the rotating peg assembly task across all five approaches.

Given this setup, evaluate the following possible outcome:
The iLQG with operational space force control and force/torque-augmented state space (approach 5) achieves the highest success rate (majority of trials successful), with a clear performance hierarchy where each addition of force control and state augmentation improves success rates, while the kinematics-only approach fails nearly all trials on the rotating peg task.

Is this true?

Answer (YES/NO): NO